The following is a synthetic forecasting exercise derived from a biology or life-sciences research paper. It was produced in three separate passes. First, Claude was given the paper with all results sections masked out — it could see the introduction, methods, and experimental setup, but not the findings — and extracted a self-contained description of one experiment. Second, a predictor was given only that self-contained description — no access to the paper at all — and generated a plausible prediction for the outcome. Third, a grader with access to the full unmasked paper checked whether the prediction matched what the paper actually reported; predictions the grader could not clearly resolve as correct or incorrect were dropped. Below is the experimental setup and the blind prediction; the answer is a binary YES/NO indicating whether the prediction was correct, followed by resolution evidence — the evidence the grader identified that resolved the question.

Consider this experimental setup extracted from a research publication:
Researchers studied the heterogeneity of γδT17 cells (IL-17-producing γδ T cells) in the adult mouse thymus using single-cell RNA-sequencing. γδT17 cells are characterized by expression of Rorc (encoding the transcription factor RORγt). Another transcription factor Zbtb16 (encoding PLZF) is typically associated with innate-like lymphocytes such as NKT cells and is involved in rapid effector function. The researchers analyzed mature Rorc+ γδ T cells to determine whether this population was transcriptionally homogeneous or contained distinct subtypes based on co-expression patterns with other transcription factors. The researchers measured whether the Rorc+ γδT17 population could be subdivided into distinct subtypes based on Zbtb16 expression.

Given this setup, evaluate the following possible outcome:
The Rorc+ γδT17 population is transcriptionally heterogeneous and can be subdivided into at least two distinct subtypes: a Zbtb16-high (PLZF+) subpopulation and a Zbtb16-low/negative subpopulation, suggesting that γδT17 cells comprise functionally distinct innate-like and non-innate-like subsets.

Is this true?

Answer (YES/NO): YES